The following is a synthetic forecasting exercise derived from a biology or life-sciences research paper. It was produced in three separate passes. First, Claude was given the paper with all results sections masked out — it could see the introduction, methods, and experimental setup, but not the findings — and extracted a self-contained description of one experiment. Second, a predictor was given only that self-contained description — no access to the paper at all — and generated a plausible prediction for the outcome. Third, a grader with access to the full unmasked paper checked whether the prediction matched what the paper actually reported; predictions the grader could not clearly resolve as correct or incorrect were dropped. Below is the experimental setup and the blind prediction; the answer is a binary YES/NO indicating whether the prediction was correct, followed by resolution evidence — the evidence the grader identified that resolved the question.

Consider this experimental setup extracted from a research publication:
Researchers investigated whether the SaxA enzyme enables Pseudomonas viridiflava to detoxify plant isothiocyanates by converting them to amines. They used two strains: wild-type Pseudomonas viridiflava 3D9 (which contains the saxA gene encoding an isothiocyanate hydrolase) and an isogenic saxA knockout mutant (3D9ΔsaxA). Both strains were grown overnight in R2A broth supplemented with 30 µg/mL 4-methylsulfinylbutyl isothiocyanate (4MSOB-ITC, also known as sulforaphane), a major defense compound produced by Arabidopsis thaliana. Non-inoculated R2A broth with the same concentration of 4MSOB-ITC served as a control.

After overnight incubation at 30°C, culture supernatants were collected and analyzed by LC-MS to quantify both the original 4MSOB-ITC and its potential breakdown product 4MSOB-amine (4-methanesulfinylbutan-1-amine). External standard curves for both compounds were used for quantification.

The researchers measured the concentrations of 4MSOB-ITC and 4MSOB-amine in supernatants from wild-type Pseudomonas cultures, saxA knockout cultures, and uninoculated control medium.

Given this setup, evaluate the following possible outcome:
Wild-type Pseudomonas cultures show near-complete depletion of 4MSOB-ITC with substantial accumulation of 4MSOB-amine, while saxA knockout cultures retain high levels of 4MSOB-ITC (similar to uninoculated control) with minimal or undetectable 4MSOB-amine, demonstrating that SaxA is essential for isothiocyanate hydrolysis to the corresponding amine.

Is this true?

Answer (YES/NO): YES